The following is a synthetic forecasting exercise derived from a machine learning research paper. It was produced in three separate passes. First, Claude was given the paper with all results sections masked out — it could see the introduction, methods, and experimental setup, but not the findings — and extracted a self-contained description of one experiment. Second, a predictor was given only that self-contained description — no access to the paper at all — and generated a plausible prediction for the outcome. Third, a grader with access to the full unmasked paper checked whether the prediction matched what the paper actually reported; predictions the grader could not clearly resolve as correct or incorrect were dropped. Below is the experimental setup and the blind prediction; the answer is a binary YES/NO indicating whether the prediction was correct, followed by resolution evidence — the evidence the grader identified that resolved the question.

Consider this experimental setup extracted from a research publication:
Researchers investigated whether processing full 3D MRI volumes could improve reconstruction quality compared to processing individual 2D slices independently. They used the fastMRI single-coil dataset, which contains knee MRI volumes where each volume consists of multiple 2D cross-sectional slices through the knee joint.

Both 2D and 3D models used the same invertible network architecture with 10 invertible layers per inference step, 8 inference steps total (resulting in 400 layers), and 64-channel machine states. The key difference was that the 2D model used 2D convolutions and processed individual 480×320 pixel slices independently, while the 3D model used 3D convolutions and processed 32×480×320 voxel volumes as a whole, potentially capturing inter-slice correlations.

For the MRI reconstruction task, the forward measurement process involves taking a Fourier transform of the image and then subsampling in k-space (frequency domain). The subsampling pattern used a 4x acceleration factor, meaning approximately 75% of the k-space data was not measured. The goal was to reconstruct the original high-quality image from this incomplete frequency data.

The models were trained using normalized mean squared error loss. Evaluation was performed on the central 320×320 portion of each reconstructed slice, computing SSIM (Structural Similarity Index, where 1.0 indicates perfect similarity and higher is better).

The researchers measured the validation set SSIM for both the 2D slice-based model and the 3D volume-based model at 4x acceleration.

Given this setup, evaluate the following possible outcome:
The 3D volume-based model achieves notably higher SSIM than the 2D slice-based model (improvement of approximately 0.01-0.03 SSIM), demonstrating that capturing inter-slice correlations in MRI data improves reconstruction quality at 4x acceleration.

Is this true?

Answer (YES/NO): NO